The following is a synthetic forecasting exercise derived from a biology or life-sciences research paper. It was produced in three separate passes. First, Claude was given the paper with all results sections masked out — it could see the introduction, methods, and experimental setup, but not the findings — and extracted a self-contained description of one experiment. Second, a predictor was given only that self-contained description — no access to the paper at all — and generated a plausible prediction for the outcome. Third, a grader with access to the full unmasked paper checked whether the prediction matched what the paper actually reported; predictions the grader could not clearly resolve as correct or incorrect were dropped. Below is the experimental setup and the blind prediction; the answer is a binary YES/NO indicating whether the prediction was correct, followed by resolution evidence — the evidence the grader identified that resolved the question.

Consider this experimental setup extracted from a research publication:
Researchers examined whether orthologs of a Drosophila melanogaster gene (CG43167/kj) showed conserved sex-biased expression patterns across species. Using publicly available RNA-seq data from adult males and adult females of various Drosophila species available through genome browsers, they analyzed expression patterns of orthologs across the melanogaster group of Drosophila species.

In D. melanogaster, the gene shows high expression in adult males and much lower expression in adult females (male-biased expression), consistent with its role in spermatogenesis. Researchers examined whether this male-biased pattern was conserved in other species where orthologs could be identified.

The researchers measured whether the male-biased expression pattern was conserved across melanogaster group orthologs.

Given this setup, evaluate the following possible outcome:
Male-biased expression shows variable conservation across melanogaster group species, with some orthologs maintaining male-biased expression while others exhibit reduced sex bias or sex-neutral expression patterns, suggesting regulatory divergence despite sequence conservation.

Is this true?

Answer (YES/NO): NO